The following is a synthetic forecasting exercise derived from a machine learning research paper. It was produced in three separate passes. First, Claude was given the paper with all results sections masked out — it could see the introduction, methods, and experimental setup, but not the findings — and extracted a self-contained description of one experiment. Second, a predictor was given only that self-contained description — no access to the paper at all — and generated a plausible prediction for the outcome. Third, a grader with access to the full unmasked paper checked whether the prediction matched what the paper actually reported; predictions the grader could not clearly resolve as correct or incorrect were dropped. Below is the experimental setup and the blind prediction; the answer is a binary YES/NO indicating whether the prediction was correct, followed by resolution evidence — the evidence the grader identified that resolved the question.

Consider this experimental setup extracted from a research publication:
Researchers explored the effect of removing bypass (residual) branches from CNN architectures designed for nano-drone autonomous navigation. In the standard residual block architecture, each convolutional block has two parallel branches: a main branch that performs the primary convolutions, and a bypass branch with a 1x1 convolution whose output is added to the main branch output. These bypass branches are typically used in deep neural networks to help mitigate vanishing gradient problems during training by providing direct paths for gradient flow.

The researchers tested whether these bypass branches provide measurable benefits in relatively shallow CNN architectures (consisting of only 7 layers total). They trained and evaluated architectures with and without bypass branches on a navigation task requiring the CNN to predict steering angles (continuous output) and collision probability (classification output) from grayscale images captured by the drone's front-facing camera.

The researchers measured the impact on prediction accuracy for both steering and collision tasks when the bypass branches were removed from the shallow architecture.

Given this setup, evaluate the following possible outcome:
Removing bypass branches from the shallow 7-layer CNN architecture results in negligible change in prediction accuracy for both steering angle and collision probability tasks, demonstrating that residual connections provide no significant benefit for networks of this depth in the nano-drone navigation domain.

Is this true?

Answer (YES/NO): YES